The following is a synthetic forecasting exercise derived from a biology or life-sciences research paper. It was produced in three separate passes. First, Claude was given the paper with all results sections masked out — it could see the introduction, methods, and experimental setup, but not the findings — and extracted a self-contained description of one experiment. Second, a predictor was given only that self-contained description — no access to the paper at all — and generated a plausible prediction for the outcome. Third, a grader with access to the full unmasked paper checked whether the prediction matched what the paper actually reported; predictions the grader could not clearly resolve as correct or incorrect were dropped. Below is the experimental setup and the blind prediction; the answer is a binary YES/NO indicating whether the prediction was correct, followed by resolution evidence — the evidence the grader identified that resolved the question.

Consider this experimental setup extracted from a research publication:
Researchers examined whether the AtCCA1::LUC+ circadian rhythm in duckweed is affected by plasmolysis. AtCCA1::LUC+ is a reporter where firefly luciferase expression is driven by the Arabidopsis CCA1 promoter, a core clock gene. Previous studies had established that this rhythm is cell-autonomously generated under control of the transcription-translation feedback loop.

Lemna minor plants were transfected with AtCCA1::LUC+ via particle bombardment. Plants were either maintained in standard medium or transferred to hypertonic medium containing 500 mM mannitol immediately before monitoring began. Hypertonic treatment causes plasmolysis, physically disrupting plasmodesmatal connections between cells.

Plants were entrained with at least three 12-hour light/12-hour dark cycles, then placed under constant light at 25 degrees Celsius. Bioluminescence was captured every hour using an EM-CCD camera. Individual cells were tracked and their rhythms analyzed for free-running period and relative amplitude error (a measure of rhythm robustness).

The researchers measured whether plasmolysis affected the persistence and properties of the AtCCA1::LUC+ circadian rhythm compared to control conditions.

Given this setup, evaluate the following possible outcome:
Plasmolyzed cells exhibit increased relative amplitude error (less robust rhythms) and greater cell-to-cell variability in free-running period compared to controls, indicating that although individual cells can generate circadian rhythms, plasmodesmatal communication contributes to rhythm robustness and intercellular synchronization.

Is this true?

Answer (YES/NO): NO